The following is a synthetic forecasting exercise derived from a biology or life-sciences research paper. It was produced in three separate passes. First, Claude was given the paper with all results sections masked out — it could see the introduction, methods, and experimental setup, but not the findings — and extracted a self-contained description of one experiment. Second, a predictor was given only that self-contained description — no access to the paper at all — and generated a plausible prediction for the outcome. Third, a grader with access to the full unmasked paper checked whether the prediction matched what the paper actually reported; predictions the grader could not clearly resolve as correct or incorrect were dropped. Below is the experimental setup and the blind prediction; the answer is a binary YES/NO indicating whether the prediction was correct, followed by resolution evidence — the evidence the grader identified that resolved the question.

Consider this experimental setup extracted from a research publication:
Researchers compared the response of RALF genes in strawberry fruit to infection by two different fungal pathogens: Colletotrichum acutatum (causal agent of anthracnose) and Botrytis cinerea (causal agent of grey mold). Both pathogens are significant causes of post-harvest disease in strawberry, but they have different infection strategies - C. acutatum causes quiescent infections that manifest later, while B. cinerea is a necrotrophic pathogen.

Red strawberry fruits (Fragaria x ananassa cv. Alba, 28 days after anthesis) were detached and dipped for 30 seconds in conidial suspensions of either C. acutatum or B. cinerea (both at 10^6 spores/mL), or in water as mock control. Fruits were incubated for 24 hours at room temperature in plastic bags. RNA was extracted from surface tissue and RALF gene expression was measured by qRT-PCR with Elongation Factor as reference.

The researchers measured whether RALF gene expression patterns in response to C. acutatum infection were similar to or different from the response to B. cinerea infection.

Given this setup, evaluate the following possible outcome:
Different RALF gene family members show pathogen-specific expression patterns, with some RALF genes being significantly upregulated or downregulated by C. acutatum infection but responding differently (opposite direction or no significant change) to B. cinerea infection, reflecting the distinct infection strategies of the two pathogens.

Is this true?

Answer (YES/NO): YES